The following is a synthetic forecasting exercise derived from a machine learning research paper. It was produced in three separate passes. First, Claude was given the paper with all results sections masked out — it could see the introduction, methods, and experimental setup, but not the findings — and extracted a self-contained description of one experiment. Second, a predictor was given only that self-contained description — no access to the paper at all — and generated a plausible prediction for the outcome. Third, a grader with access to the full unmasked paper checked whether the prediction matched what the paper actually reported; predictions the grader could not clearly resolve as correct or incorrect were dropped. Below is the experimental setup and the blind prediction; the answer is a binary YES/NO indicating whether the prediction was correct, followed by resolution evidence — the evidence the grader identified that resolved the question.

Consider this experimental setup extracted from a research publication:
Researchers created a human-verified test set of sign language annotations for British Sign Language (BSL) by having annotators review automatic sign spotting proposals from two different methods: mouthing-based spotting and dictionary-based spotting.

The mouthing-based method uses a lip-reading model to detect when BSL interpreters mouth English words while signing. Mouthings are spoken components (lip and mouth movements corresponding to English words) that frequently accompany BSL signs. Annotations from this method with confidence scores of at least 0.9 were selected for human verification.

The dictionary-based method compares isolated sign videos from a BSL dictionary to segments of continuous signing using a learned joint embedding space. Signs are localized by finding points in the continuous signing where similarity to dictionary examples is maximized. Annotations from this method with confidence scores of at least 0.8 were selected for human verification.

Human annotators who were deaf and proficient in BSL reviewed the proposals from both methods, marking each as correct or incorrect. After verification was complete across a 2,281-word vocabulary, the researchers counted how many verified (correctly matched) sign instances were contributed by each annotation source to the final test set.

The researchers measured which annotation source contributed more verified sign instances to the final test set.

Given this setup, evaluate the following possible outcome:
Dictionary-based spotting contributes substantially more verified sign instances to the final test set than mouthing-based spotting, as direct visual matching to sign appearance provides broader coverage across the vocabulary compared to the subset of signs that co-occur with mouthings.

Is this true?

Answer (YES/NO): NO